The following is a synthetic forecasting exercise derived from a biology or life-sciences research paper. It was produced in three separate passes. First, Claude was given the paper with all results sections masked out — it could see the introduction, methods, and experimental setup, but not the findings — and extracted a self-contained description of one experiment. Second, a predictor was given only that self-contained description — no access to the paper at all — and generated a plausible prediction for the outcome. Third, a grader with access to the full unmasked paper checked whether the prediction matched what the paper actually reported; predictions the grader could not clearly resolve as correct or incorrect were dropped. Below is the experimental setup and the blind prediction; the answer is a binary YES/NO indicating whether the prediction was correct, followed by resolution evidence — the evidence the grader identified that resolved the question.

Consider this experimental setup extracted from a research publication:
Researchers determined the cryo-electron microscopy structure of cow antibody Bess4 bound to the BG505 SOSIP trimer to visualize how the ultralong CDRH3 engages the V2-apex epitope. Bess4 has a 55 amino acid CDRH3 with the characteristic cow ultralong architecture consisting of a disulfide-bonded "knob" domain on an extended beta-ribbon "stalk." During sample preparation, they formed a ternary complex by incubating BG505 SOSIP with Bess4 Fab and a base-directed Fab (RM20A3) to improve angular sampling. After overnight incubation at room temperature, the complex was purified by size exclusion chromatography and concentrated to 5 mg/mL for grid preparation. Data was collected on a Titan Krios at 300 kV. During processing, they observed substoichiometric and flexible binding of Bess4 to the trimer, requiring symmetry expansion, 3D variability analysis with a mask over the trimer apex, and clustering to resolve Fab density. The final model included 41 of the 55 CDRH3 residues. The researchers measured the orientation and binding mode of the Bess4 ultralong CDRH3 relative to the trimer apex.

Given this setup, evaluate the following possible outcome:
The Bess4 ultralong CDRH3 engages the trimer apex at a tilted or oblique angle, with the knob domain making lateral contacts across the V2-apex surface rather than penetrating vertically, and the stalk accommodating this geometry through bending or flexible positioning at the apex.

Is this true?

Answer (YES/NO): NO